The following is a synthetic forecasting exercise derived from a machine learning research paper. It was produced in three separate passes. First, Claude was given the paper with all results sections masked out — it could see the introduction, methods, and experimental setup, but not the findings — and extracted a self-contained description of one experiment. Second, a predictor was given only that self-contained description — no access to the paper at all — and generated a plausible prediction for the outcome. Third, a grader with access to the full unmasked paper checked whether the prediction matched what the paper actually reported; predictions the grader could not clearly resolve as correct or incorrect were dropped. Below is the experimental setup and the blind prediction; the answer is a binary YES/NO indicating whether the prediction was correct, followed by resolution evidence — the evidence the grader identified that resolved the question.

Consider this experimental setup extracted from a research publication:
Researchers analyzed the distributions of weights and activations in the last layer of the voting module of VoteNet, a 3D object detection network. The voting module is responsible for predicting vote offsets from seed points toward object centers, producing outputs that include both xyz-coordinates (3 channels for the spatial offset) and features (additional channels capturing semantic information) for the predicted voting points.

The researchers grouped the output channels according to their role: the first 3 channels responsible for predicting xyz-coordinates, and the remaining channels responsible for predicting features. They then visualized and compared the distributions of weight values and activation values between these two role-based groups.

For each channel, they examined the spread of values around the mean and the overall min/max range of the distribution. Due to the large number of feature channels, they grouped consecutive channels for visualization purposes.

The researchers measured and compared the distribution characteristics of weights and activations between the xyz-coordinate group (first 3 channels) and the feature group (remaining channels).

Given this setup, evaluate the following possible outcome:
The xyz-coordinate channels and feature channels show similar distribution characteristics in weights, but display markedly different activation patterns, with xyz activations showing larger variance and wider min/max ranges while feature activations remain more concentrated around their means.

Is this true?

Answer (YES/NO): NO